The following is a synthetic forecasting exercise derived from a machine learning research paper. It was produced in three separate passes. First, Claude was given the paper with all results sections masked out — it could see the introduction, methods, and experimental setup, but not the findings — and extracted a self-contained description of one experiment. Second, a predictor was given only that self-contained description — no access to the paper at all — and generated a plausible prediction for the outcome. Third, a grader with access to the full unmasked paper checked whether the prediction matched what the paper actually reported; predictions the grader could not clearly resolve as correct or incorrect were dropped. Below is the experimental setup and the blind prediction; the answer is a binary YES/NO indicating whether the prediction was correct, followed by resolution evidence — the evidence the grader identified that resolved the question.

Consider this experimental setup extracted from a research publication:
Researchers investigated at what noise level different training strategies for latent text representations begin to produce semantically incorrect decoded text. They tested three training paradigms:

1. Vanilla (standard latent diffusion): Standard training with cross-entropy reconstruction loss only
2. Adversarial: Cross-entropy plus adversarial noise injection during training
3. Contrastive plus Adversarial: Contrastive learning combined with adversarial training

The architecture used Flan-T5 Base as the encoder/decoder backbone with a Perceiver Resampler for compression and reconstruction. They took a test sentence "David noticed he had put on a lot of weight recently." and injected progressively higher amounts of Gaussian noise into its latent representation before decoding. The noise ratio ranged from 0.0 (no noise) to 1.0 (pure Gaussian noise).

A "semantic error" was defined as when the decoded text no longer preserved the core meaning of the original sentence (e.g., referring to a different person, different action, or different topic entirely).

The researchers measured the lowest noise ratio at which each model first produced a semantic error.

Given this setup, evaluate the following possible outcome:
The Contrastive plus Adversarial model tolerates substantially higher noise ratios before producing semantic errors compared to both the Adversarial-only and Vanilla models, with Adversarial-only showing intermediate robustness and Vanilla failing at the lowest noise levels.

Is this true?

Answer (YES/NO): YES